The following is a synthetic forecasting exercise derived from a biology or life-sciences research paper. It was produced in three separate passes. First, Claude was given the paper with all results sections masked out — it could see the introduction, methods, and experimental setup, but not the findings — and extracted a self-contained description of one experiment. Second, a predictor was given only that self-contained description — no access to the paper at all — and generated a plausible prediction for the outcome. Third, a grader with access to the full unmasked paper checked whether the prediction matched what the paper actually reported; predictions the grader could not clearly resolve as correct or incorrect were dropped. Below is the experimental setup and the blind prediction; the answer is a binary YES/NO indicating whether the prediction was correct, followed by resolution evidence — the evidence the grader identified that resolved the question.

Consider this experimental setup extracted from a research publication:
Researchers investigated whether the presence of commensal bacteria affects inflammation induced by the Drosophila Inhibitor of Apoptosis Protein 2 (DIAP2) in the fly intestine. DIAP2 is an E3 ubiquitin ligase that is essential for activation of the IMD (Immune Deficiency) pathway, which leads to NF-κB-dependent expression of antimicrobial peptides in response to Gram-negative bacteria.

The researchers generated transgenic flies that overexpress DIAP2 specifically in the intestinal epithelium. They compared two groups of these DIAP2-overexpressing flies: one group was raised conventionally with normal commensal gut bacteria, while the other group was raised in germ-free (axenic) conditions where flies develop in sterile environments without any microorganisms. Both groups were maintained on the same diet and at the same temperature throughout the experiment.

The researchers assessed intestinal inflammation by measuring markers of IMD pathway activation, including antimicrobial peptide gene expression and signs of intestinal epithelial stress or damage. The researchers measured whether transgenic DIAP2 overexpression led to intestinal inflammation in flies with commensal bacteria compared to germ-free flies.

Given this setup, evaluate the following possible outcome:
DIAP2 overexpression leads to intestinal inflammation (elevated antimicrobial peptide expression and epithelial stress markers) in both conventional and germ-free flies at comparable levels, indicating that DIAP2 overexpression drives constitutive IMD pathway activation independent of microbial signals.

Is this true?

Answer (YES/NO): NO